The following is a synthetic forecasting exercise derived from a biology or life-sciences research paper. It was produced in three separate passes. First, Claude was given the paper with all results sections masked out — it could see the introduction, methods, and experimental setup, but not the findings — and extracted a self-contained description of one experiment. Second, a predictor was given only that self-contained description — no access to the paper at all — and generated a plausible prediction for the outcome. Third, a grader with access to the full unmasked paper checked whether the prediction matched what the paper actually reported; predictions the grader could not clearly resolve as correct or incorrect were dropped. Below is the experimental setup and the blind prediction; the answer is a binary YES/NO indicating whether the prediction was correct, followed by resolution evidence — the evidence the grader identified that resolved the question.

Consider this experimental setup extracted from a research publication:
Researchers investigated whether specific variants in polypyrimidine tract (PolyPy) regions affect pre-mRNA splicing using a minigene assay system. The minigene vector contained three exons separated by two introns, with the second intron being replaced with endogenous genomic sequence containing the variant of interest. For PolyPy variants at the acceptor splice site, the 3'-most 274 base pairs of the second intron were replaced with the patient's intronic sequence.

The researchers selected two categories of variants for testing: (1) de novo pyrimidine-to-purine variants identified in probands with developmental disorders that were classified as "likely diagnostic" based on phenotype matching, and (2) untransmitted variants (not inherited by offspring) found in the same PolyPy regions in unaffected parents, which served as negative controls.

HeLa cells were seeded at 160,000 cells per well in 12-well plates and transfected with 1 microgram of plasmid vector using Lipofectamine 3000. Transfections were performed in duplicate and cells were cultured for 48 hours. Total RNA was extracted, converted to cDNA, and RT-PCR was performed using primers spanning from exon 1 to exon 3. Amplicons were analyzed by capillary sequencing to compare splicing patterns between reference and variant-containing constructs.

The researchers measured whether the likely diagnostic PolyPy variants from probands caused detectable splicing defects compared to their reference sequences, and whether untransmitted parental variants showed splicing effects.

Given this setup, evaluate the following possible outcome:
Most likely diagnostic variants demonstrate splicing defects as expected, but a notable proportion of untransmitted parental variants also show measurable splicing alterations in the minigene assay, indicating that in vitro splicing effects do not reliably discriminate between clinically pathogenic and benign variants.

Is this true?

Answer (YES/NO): NO